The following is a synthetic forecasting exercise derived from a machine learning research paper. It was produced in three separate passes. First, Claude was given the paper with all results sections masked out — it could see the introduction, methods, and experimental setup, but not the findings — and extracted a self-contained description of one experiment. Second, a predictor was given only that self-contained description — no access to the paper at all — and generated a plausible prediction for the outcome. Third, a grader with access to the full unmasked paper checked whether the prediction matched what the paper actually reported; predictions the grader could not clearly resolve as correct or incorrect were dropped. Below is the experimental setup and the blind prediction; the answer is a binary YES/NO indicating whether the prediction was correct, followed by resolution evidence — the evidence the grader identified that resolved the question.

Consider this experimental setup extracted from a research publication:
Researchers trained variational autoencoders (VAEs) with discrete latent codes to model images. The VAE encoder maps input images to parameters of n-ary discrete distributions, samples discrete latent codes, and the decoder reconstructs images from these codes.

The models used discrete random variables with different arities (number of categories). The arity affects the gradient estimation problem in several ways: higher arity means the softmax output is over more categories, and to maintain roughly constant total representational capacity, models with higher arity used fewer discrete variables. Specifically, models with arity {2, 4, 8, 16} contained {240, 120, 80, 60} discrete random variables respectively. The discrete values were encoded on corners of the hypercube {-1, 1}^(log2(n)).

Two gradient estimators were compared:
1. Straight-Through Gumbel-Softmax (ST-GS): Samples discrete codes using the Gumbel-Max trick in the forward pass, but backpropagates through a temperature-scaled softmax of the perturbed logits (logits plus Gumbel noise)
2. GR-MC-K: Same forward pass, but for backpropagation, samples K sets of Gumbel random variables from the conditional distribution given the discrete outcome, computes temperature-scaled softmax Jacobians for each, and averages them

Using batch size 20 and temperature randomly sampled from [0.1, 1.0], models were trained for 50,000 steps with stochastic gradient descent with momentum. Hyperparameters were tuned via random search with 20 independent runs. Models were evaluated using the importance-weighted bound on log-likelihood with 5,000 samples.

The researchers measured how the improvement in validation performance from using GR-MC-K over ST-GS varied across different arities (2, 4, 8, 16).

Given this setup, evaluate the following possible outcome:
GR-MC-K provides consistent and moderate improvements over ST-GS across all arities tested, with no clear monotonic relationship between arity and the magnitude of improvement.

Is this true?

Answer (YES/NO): NO